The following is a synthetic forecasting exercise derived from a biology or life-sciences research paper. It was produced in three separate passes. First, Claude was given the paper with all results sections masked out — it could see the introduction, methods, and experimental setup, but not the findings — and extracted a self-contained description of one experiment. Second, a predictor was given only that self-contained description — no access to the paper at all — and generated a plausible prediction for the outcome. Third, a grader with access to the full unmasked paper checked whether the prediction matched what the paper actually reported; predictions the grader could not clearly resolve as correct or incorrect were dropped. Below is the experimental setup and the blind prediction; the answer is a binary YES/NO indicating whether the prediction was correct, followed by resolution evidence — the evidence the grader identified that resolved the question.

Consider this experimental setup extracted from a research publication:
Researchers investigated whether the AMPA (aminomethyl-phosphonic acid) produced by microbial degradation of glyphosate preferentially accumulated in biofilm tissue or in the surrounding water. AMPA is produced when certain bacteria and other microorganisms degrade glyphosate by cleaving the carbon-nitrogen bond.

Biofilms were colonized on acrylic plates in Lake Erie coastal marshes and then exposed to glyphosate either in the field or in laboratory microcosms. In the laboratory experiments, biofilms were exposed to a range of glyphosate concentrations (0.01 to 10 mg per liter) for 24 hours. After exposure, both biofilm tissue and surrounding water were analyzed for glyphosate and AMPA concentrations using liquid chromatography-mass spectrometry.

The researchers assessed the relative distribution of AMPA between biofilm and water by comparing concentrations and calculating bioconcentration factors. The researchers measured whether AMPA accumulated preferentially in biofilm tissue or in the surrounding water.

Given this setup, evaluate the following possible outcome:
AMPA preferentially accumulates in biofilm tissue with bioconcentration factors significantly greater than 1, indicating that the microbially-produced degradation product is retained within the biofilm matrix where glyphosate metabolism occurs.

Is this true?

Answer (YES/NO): YES